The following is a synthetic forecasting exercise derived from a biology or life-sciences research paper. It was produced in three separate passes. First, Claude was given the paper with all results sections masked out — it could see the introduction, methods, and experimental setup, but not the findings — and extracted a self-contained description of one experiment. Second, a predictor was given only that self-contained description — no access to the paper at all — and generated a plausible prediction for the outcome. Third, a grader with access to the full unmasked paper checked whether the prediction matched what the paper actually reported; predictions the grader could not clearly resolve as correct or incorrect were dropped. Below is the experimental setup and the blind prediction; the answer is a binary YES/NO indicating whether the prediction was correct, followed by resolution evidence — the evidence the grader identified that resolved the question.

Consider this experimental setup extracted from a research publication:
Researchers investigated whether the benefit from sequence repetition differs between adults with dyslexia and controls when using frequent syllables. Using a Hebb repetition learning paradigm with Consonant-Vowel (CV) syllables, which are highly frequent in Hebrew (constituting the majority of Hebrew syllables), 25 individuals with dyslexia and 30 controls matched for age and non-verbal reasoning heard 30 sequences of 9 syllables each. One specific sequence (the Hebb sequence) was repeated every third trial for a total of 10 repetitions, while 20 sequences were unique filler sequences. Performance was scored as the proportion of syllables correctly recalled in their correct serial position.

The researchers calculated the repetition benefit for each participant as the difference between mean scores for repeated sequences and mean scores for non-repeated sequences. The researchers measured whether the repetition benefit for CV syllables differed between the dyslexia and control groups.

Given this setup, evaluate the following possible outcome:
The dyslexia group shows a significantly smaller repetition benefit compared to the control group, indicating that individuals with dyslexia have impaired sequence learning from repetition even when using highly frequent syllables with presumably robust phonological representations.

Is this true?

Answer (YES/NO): NO